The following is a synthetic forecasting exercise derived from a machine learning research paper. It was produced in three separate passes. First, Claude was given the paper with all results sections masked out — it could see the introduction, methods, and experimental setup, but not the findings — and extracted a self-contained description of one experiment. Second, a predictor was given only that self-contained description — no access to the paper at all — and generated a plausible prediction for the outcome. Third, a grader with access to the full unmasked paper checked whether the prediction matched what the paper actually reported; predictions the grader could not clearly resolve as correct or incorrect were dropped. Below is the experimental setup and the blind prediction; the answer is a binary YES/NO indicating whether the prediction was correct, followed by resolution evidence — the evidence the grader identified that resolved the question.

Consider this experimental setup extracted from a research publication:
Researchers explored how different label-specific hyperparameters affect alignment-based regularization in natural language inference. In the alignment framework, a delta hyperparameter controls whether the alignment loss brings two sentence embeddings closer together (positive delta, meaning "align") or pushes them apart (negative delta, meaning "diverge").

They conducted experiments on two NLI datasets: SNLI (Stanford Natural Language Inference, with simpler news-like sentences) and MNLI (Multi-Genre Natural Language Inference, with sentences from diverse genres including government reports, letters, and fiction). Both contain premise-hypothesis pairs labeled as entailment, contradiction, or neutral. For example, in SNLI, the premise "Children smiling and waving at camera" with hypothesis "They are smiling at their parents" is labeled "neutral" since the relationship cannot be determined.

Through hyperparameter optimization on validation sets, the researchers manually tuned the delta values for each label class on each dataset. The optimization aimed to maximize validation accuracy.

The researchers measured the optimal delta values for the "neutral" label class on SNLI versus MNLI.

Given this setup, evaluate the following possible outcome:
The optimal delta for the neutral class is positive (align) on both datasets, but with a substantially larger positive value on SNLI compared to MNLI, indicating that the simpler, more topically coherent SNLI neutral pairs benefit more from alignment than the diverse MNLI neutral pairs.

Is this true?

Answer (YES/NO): NO